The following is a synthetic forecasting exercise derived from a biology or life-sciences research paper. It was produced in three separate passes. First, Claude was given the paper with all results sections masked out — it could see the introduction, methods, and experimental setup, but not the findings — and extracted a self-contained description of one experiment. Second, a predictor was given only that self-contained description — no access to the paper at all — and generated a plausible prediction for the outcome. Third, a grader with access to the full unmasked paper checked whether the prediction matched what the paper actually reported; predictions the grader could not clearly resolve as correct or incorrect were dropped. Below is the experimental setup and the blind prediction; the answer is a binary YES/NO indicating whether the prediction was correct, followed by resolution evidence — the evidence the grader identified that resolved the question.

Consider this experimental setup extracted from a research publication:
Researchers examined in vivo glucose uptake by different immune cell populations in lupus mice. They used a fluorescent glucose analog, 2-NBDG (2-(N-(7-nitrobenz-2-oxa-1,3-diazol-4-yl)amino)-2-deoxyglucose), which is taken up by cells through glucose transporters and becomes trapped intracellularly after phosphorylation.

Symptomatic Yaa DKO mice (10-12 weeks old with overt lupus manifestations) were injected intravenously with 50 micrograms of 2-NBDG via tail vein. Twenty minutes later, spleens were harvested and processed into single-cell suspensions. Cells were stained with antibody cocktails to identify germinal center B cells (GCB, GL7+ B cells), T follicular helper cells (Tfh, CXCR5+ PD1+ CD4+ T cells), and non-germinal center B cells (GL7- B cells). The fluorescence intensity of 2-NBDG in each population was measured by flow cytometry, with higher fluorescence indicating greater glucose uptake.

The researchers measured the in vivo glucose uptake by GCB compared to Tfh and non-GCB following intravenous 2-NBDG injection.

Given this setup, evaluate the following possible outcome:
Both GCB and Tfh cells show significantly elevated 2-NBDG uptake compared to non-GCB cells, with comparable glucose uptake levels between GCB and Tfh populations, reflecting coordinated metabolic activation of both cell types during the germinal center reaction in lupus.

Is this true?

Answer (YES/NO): NO